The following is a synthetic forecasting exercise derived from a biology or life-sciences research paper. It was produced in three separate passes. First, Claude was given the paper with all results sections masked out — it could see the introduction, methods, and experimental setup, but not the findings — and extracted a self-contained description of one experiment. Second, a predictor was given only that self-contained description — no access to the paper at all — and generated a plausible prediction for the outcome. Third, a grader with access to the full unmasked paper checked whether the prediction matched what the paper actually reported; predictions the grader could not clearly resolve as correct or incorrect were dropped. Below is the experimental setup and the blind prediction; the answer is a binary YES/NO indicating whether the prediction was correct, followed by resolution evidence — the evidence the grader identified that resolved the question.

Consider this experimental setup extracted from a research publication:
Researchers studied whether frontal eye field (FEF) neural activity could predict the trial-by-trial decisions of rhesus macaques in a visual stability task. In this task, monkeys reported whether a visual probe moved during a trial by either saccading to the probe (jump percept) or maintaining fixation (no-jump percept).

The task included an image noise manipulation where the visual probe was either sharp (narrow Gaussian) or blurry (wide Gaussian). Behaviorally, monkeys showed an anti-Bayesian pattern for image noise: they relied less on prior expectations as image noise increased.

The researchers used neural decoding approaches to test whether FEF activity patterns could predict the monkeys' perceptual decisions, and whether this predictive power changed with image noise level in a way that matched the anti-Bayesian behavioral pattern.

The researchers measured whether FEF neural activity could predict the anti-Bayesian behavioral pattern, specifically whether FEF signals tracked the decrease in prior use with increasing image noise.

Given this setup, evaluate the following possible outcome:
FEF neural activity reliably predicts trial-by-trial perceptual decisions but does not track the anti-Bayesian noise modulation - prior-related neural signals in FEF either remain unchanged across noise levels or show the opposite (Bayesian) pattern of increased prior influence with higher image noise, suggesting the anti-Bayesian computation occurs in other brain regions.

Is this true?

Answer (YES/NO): NO